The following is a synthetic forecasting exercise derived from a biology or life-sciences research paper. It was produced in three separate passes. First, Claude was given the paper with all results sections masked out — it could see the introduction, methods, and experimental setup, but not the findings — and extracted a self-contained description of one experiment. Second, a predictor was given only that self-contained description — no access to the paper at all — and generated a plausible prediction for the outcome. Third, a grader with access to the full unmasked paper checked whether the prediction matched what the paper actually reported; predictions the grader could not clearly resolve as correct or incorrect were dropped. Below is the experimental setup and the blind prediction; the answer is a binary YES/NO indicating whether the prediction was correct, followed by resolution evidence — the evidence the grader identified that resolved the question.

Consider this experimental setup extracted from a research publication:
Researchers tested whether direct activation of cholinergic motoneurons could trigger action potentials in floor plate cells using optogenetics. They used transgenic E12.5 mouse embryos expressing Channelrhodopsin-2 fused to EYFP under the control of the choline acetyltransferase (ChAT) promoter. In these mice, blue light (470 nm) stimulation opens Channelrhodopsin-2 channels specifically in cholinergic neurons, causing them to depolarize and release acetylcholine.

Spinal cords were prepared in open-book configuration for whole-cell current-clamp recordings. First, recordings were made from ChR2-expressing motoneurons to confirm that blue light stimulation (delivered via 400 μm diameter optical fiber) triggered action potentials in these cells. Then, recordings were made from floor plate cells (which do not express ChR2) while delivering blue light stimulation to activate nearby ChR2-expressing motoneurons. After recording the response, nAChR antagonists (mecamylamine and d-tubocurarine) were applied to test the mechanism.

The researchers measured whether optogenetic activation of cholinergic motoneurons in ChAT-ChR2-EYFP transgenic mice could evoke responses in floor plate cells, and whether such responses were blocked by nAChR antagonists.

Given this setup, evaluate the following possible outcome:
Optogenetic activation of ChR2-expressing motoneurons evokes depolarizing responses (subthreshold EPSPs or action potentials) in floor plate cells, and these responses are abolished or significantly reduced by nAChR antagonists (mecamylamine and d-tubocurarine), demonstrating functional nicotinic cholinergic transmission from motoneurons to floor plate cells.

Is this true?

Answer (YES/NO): YES